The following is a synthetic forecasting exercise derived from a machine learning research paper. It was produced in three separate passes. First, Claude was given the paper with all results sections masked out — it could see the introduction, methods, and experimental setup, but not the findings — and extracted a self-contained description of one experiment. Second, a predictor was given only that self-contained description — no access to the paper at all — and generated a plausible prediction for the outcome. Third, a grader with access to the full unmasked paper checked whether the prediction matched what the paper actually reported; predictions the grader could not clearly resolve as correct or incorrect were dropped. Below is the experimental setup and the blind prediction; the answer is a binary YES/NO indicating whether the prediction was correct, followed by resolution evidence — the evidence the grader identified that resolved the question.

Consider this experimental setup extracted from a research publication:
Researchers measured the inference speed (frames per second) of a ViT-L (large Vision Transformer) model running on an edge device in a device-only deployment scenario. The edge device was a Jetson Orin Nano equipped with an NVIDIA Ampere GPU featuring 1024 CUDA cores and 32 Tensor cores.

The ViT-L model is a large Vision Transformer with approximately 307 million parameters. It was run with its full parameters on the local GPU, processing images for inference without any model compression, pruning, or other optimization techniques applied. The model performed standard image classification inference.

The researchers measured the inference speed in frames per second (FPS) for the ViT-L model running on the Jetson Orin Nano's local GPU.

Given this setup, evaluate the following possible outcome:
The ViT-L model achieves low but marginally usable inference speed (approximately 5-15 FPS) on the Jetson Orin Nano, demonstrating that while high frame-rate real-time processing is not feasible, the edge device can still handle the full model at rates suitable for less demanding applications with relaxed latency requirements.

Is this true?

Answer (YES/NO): NO